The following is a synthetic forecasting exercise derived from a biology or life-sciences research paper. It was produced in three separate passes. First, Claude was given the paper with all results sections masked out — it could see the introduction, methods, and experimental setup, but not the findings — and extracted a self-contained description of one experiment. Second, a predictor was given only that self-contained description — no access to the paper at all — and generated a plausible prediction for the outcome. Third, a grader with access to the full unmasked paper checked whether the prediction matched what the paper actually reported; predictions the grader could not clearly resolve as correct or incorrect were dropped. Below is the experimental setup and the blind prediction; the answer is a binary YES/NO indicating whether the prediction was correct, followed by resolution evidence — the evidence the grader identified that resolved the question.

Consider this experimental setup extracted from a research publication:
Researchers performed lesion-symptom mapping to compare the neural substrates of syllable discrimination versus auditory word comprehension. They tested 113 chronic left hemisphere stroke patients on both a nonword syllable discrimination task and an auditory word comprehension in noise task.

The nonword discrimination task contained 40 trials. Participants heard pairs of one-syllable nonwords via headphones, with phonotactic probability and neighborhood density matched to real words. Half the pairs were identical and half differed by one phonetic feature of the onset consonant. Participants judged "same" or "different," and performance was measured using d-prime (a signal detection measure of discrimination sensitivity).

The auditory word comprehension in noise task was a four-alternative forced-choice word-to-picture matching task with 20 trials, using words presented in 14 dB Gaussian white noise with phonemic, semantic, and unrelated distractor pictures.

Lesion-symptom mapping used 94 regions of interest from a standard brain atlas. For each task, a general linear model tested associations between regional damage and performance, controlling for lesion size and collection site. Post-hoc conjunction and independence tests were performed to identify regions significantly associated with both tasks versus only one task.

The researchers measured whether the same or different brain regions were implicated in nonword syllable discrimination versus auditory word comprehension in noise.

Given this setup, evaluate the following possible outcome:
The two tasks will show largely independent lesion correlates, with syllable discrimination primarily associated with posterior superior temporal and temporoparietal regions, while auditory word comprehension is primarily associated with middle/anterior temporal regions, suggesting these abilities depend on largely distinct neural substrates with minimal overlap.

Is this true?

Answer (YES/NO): NO